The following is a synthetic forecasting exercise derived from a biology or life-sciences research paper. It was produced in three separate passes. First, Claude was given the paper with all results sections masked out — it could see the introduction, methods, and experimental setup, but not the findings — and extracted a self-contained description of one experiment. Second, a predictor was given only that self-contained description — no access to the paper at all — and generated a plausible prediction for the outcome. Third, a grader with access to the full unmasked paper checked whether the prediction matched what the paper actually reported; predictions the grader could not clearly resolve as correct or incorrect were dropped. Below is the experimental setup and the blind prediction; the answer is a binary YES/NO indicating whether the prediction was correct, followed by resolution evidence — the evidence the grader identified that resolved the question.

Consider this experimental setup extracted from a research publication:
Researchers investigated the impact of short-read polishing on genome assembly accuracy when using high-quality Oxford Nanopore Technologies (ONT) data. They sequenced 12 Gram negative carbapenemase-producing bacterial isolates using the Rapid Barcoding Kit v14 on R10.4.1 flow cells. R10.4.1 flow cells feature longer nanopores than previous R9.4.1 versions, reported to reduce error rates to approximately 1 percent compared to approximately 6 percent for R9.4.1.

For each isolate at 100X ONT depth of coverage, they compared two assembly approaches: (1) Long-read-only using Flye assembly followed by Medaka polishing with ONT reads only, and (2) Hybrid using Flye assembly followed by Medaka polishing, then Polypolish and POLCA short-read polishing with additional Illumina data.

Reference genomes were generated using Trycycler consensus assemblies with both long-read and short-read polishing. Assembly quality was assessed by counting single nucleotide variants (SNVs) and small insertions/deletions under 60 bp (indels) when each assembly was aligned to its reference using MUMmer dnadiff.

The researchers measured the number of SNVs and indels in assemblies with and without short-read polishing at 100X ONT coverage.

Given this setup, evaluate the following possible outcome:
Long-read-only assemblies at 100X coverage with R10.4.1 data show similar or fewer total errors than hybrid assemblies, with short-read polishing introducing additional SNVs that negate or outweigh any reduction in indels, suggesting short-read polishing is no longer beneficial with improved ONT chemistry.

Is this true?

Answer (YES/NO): NO